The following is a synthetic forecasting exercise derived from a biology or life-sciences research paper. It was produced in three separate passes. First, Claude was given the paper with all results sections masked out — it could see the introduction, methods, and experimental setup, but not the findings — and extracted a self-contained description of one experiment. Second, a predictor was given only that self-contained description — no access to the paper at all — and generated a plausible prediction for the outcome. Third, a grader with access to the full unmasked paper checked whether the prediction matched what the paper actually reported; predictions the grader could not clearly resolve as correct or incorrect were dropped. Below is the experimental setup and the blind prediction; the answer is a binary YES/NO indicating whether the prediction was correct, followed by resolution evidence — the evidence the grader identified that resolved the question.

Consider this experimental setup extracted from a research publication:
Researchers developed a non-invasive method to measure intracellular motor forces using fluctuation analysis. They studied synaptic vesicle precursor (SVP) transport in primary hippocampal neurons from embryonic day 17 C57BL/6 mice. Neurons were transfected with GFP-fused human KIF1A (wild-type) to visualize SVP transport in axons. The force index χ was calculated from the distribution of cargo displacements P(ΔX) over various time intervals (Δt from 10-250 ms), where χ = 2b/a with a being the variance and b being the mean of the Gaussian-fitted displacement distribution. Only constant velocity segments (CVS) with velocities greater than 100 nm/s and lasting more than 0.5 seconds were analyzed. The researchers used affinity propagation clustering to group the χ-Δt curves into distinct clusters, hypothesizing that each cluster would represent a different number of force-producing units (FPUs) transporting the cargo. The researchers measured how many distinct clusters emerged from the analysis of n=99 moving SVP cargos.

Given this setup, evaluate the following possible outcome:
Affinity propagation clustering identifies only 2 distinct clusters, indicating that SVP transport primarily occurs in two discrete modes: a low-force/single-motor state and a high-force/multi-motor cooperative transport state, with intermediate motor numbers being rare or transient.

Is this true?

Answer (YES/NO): NO